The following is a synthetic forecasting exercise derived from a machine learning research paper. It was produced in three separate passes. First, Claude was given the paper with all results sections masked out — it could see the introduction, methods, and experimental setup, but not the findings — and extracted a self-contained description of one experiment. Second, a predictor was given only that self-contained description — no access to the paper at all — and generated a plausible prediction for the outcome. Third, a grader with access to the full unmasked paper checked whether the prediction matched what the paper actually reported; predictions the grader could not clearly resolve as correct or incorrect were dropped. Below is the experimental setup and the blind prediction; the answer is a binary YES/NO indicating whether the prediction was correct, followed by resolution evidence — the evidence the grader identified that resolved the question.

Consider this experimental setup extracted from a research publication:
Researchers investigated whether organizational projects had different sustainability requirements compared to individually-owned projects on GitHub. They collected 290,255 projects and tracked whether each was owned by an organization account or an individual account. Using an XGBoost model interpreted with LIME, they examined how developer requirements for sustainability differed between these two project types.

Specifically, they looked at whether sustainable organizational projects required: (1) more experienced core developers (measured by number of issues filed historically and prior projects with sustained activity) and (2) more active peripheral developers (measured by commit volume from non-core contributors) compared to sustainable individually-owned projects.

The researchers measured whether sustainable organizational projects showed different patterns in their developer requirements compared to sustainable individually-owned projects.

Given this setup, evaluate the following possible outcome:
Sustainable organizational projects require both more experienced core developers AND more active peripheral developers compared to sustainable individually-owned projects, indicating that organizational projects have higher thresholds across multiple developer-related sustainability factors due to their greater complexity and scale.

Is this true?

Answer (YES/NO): YES